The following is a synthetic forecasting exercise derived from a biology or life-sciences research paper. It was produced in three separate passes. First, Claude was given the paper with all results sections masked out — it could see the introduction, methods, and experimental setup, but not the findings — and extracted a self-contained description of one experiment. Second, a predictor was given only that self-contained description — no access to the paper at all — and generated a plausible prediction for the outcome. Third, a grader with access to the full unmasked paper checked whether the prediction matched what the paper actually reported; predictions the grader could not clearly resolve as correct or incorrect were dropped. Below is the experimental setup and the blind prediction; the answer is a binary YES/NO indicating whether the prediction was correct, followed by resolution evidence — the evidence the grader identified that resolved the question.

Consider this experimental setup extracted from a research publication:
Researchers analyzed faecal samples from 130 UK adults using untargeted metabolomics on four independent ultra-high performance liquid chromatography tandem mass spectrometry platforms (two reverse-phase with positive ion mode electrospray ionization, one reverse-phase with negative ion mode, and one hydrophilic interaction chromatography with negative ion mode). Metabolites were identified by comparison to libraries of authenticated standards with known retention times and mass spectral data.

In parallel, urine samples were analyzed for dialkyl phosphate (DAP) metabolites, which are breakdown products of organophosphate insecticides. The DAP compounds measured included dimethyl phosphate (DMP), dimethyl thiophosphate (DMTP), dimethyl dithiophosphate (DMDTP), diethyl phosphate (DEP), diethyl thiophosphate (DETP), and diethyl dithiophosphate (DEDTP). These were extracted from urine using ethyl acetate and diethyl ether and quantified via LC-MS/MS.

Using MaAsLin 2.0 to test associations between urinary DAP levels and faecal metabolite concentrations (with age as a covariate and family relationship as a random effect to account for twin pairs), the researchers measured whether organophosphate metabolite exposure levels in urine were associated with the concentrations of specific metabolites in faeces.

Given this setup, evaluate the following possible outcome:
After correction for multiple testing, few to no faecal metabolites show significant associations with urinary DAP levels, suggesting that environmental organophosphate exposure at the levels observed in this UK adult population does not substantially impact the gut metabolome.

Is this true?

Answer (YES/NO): YES